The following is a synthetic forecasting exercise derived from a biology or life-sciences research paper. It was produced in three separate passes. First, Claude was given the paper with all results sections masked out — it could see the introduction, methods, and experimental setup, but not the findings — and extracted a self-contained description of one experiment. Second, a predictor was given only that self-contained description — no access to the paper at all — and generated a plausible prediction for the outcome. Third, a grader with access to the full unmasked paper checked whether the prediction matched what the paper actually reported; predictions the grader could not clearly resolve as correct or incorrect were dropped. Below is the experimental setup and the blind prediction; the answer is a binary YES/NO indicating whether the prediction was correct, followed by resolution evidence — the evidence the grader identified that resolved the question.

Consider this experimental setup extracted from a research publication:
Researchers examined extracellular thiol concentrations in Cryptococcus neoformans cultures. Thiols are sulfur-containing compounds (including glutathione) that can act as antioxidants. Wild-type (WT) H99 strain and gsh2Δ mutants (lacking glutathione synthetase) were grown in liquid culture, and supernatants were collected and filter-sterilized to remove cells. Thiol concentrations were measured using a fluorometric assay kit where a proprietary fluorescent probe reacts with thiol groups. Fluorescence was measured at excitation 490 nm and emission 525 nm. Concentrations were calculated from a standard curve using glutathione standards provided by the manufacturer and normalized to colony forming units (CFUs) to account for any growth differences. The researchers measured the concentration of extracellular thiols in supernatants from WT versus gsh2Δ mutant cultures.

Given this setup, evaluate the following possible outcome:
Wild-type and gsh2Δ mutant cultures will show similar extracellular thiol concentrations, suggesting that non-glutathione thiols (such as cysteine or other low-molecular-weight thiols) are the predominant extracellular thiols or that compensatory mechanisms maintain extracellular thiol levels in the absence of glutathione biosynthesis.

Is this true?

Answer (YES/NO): NO